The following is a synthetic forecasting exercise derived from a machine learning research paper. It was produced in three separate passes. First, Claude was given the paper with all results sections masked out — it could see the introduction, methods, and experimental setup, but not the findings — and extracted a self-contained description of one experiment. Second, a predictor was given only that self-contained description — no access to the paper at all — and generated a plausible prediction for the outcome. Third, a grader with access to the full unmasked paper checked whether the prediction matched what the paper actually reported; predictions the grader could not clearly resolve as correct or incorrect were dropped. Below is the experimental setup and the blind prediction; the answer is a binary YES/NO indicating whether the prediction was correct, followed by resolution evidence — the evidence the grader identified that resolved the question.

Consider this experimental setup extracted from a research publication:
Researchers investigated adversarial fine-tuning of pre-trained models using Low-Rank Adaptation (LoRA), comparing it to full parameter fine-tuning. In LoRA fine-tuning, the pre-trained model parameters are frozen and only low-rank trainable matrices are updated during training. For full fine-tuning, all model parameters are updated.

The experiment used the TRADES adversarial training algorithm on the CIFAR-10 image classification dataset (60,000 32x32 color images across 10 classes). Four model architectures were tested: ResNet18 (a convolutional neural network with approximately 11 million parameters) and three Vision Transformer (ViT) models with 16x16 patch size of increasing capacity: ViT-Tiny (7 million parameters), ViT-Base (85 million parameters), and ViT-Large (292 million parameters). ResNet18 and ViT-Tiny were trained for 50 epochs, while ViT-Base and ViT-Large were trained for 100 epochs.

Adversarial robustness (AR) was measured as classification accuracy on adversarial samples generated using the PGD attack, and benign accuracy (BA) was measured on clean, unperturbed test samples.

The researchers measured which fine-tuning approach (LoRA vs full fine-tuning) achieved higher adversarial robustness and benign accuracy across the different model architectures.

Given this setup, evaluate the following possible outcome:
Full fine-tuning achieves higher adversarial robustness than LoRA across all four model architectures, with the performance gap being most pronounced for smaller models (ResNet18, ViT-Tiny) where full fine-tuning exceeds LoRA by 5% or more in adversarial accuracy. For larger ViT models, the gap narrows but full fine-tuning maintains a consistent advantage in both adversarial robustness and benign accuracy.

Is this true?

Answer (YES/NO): NO